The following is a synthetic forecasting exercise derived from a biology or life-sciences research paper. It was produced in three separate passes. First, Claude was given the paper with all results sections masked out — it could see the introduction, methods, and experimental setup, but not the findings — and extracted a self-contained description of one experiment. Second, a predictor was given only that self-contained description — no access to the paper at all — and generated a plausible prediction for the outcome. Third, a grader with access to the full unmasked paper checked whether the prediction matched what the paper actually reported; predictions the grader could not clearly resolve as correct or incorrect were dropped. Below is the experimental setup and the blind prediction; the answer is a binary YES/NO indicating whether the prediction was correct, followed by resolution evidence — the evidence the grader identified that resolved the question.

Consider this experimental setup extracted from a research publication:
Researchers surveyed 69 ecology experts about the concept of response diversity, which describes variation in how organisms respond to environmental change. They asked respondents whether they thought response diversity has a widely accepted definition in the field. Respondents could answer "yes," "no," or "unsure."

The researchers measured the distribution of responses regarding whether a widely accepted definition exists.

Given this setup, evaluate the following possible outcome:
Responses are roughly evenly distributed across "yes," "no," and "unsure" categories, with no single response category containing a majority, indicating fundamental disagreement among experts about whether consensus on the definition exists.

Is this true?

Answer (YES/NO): NO